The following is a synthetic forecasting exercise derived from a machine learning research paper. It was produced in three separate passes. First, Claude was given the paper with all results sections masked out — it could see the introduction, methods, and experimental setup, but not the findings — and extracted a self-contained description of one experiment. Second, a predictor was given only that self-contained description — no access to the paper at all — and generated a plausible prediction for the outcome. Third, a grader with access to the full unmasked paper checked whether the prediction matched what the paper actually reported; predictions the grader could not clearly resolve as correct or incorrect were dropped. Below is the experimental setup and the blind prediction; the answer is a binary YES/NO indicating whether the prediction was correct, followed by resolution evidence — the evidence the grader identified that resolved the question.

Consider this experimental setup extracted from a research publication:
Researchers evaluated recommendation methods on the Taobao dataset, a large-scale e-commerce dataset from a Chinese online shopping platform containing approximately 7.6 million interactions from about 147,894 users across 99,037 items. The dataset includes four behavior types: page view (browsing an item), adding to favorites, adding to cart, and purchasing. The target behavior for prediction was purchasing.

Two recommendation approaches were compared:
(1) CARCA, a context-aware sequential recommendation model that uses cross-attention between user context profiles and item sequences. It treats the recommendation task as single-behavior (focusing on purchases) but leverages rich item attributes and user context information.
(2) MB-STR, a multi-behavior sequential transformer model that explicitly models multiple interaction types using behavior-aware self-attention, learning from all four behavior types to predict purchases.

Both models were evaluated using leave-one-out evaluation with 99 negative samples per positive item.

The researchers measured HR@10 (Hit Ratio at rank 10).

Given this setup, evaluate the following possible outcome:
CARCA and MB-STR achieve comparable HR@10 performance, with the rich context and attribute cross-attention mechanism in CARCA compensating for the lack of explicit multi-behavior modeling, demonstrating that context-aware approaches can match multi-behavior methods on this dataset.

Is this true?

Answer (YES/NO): YES